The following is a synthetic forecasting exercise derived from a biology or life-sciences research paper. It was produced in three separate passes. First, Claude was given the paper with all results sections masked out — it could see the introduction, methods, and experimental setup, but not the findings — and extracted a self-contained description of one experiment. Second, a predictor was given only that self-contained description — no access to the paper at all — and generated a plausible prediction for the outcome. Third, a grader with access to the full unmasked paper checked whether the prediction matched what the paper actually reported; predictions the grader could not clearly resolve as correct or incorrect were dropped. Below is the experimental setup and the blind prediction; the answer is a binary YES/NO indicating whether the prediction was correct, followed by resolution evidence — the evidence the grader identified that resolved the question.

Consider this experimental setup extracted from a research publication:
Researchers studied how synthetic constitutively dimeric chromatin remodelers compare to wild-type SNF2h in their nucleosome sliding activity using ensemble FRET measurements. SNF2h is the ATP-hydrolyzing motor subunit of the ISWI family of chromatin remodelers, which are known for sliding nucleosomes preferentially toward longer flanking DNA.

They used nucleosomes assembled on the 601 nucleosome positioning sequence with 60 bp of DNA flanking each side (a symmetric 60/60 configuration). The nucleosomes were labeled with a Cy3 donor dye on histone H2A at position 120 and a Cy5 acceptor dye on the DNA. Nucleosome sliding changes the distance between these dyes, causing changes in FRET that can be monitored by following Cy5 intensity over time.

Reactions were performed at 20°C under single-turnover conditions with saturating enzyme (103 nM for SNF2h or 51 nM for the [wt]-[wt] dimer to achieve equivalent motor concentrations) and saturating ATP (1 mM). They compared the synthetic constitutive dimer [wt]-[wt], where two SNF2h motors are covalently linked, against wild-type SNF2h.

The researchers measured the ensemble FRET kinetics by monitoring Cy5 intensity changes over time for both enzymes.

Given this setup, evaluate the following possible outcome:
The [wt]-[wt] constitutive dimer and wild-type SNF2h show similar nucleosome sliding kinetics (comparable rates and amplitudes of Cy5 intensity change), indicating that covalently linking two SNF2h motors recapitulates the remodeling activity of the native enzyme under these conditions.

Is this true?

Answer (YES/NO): YES